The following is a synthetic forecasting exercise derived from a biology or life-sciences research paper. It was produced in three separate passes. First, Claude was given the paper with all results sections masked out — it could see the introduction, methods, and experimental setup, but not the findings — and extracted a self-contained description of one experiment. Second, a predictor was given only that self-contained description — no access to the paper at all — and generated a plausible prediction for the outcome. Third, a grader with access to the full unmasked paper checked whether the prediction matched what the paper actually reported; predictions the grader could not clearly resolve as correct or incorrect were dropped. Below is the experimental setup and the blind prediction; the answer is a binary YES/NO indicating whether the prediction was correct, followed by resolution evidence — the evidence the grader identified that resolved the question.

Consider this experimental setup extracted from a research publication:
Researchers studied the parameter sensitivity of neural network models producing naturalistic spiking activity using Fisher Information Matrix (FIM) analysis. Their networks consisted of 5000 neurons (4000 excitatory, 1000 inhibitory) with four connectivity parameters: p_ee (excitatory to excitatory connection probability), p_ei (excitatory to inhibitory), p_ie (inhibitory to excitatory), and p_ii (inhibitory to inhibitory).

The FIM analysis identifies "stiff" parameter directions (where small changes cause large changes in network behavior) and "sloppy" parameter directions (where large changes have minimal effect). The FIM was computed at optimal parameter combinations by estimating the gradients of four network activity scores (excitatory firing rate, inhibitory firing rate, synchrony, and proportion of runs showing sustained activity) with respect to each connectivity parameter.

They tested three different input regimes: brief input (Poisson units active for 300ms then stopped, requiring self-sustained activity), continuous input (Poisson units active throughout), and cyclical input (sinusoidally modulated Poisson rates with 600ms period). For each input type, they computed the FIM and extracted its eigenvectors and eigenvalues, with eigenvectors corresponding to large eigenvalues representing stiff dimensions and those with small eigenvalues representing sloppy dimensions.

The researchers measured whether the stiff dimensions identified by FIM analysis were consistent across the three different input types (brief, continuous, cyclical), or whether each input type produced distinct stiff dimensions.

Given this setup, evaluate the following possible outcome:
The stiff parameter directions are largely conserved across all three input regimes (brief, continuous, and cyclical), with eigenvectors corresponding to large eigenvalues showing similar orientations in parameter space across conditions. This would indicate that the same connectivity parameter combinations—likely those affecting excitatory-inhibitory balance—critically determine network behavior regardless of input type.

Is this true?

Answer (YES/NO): YES